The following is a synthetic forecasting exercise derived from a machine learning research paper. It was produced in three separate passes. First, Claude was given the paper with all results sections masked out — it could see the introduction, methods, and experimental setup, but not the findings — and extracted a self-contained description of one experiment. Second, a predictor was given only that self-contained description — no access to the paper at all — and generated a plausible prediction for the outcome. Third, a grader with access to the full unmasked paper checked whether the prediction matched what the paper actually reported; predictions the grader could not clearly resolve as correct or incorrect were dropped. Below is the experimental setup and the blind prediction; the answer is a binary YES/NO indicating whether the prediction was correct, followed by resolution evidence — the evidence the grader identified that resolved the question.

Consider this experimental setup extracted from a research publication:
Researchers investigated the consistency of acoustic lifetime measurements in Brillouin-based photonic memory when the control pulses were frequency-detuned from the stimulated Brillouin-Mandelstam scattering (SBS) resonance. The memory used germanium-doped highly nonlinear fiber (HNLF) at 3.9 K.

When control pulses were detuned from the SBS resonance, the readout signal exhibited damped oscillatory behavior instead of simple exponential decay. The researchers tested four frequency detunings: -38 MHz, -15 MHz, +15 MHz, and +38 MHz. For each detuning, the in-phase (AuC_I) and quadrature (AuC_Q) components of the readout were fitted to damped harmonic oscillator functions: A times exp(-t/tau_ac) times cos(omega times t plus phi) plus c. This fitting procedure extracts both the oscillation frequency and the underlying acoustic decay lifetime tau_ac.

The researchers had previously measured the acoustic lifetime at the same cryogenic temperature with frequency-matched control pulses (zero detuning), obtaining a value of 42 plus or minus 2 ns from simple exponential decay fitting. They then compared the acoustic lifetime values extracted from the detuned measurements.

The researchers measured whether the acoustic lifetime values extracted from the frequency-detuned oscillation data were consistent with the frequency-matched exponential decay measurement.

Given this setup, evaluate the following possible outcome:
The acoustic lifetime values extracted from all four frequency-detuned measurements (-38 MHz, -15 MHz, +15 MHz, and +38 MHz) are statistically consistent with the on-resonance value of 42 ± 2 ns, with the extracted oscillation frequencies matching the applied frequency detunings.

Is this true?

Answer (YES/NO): YES